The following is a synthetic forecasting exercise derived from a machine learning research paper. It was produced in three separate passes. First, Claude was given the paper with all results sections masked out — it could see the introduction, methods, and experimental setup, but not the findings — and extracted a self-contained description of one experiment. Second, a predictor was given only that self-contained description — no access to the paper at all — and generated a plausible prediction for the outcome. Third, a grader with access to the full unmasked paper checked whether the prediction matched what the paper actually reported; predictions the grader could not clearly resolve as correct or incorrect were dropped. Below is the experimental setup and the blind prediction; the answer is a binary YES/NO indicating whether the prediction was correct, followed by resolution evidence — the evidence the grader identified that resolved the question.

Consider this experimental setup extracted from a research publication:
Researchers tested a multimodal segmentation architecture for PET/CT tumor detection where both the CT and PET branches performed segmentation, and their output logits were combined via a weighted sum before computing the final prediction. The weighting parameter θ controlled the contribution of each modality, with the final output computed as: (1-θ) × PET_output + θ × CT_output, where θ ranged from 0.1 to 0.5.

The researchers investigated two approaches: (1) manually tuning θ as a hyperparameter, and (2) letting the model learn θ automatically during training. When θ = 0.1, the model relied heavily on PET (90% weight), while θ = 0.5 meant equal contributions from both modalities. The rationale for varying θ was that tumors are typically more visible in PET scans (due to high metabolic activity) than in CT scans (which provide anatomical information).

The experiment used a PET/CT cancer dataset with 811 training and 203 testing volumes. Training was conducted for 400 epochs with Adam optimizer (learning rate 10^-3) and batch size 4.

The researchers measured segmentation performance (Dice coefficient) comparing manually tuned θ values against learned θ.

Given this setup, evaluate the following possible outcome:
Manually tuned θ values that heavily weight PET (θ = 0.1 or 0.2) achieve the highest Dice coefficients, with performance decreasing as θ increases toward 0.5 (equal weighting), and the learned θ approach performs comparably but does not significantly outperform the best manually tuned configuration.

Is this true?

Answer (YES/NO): NO